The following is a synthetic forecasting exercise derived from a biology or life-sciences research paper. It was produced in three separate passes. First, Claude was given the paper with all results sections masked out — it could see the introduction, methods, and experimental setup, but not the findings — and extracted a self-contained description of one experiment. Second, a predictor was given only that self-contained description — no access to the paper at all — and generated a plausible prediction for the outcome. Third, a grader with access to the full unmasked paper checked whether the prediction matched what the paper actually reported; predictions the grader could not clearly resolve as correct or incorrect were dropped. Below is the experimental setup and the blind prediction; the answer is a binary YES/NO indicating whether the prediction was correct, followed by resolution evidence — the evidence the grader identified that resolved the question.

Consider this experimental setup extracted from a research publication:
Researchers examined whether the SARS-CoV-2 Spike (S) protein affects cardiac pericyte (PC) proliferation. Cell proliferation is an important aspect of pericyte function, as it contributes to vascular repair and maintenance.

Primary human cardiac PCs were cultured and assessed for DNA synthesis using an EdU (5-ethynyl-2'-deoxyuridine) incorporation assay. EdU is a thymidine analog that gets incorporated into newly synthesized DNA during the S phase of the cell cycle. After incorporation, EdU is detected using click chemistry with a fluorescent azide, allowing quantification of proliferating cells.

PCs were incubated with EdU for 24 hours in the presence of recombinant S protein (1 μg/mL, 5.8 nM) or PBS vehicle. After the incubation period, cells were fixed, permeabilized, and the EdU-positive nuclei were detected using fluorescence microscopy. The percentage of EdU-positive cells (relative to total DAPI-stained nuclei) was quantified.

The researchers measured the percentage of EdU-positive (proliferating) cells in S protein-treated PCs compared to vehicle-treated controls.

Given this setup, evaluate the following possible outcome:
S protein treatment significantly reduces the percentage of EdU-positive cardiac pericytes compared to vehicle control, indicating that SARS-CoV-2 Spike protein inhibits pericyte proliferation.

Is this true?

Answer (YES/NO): NO